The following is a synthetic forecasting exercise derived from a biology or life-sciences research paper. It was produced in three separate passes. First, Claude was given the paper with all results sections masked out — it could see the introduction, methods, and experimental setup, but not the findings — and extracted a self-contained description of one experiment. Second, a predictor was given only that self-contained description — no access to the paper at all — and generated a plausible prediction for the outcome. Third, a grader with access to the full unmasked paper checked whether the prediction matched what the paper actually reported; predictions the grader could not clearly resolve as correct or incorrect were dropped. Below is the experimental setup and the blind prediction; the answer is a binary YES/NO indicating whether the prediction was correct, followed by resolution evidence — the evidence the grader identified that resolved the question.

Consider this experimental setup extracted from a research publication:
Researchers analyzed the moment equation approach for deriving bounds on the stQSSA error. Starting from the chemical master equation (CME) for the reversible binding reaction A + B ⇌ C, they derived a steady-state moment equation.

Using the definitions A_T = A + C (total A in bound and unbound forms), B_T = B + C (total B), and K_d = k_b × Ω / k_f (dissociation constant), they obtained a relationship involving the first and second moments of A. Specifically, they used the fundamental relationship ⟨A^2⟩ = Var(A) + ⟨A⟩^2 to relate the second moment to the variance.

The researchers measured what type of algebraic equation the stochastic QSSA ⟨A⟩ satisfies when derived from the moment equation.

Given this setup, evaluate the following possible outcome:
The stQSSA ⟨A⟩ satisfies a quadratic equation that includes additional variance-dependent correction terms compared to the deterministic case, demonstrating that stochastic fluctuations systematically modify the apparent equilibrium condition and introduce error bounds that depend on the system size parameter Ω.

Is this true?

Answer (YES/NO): YES